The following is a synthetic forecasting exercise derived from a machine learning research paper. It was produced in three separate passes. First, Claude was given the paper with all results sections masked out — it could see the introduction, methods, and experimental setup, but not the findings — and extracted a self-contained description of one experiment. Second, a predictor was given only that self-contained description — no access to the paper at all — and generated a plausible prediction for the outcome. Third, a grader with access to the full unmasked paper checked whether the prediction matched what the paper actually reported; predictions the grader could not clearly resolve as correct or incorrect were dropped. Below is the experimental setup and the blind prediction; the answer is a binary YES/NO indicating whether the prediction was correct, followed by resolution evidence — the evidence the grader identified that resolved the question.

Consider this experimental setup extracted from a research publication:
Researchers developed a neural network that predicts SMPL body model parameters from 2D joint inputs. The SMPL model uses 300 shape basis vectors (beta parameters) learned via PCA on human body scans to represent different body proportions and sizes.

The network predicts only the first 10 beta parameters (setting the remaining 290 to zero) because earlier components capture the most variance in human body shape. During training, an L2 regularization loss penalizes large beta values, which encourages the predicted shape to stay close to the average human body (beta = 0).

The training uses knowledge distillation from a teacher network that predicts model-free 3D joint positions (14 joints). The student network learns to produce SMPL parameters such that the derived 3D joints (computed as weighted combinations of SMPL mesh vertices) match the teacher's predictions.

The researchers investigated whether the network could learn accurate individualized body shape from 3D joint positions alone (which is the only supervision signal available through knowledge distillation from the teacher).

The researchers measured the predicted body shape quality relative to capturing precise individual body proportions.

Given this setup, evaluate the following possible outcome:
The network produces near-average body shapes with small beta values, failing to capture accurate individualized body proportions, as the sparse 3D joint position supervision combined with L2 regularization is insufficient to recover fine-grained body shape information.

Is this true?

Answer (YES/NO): YES